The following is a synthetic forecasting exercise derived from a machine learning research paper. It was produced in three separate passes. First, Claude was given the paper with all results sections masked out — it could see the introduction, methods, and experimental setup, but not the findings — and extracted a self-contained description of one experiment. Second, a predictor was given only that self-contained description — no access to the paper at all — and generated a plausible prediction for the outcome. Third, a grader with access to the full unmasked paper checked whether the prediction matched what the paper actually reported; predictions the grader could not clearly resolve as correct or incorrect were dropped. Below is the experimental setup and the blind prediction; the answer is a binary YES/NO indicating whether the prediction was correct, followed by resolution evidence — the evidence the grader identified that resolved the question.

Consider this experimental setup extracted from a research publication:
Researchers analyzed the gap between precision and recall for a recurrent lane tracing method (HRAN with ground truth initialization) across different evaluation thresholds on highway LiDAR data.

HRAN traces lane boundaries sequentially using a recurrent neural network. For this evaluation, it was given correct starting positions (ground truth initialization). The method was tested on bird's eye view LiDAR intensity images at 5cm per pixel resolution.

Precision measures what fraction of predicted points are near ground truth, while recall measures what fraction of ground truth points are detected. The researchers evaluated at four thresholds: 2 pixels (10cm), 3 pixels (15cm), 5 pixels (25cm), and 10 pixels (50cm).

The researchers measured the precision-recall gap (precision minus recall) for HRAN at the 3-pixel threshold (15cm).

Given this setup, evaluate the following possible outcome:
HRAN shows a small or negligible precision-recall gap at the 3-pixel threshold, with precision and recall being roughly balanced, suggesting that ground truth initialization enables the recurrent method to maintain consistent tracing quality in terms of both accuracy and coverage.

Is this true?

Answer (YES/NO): NO